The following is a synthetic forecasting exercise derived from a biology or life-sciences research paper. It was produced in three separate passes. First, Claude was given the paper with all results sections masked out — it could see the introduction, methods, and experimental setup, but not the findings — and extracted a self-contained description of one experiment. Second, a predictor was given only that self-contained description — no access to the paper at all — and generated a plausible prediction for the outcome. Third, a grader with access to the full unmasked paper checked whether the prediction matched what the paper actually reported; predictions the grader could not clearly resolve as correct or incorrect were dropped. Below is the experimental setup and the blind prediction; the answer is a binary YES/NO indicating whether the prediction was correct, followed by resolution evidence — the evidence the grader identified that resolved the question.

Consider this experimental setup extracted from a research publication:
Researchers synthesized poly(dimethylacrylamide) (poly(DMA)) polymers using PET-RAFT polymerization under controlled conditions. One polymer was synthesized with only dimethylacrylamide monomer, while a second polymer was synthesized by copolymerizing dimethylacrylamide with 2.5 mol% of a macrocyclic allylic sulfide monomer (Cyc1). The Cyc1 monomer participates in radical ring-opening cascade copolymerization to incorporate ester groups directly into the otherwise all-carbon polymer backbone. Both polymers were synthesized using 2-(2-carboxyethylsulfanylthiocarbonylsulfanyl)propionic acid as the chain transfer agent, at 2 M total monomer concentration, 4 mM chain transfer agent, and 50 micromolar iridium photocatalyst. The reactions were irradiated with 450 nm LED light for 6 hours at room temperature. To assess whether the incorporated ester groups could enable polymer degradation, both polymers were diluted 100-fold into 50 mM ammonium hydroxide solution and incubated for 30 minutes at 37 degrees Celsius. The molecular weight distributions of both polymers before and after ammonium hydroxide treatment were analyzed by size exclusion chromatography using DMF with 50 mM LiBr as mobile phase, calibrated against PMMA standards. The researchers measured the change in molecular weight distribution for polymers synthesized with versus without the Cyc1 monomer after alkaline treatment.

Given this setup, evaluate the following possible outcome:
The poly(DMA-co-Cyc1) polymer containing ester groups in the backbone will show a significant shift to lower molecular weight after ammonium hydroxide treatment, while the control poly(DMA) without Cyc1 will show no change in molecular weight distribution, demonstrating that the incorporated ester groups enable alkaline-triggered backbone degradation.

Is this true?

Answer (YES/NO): YES